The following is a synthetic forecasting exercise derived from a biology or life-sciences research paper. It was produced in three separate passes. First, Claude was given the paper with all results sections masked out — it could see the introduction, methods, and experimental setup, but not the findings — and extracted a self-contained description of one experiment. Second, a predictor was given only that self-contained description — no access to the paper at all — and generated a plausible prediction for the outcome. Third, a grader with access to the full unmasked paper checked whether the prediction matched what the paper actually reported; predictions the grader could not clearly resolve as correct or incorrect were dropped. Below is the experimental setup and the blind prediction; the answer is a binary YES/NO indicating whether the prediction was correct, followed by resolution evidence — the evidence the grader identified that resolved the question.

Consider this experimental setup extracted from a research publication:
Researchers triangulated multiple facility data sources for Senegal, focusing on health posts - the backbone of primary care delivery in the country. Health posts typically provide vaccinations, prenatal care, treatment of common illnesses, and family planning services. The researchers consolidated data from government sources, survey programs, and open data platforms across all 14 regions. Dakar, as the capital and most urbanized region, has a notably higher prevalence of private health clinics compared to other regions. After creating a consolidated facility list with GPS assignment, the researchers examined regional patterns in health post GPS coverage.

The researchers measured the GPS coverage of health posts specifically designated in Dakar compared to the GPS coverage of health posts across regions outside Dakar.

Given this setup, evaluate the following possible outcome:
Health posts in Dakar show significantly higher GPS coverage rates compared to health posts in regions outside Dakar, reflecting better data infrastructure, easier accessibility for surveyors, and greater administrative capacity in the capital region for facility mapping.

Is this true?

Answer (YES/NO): NO